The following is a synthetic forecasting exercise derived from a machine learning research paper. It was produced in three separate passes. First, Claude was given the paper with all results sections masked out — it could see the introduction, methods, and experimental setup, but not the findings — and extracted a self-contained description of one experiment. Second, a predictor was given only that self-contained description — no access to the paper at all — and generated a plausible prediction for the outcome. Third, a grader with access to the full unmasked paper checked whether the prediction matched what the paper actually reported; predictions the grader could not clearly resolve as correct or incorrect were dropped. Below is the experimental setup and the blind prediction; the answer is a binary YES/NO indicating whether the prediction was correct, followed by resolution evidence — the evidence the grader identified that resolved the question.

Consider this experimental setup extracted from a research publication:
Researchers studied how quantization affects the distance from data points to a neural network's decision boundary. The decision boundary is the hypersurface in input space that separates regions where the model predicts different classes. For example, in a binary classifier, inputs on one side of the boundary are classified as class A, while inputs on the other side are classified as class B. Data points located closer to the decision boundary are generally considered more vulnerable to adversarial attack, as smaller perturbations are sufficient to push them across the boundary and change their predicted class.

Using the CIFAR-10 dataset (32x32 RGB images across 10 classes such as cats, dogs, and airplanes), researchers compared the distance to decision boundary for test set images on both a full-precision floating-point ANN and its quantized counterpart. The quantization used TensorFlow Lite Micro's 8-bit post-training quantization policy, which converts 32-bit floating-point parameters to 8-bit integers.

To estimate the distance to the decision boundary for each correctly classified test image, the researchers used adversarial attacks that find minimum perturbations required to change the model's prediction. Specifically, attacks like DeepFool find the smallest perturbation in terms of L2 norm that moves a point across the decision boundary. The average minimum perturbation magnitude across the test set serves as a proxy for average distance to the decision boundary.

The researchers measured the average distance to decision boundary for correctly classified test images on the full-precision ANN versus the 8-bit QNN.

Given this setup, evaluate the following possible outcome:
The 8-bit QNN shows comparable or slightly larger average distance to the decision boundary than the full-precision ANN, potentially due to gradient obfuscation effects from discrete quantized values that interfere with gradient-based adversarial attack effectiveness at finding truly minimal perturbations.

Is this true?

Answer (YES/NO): NO